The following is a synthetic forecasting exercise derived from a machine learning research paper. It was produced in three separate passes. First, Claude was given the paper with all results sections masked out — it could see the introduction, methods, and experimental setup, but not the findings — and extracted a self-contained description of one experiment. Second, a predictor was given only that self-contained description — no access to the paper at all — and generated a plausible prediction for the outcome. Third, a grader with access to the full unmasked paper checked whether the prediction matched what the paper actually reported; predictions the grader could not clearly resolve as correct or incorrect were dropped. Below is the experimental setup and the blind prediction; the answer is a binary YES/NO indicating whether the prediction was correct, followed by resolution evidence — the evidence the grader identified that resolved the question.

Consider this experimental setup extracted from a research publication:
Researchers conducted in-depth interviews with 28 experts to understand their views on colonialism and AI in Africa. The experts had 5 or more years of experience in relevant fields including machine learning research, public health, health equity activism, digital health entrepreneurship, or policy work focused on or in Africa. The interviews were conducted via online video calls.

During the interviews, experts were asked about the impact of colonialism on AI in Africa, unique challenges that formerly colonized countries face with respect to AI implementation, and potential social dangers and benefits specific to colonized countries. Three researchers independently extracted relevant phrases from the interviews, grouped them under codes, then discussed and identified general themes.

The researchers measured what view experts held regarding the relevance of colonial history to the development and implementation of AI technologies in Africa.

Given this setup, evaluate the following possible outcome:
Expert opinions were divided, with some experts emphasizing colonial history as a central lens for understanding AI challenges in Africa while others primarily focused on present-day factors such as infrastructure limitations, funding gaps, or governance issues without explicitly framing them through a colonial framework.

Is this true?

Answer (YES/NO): NO